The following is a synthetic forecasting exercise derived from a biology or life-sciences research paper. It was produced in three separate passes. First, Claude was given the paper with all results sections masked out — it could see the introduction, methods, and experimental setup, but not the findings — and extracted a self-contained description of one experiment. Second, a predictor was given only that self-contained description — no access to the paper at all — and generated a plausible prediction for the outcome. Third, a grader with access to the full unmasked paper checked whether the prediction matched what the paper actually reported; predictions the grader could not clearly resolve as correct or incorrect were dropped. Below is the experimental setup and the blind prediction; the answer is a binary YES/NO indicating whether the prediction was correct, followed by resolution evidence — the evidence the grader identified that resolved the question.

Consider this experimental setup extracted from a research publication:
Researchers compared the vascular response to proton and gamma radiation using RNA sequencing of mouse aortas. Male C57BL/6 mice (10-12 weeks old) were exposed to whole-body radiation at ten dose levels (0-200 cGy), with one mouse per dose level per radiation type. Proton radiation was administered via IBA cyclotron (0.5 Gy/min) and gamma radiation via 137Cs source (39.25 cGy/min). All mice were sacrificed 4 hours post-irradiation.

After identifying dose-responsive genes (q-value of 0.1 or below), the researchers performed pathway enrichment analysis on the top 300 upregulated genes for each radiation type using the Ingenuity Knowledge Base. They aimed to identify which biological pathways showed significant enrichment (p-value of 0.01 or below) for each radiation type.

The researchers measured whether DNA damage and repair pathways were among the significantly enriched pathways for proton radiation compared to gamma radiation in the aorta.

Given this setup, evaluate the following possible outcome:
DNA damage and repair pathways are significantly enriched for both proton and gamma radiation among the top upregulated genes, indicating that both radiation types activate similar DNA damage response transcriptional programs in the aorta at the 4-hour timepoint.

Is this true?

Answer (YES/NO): YES